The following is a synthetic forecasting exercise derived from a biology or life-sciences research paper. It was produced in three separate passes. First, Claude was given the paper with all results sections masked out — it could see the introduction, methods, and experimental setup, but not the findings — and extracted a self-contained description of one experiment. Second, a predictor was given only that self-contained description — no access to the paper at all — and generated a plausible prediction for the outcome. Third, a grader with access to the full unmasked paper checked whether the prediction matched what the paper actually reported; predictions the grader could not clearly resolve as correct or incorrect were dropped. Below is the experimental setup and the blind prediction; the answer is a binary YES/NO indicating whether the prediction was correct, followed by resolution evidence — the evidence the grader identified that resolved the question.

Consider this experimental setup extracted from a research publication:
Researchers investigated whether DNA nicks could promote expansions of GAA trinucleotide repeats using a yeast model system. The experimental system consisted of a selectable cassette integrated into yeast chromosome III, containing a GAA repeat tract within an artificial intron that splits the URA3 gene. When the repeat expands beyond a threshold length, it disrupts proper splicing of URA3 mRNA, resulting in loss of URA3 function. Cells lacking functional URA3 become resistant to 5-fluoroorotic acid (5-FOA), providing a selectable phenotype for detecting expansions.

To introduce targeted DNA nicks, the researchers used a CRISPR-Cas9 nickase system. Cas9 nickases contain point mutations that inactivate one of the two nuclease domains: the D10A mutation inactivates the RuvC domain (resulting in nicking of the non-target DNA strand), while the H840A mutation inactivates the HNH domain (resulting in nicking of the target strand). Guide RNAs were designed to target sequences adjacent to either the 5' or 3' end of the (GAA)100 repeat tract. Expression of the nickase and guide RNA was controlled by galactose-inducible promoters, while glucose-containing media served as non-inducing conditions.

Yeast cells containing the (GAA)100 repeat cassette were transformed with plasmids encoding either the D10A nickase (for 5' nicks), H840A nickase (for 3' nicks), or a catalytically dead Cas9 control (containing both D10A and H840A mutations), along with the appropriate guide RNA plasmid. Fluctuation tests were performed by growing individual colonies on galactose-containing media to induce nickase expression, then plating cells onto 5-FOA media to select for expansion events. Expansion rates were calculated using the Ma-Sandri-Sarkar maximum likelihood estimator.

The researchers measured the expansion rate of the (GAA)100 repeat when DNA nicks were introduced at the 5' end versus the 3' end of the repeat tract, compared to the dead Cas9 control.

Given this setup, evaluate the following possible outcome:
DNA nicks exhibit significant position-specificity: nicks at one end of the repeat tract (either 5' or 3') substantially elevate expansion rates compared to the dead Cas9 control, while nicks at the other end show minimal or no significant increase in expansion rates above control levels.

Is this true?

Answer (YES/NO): NO